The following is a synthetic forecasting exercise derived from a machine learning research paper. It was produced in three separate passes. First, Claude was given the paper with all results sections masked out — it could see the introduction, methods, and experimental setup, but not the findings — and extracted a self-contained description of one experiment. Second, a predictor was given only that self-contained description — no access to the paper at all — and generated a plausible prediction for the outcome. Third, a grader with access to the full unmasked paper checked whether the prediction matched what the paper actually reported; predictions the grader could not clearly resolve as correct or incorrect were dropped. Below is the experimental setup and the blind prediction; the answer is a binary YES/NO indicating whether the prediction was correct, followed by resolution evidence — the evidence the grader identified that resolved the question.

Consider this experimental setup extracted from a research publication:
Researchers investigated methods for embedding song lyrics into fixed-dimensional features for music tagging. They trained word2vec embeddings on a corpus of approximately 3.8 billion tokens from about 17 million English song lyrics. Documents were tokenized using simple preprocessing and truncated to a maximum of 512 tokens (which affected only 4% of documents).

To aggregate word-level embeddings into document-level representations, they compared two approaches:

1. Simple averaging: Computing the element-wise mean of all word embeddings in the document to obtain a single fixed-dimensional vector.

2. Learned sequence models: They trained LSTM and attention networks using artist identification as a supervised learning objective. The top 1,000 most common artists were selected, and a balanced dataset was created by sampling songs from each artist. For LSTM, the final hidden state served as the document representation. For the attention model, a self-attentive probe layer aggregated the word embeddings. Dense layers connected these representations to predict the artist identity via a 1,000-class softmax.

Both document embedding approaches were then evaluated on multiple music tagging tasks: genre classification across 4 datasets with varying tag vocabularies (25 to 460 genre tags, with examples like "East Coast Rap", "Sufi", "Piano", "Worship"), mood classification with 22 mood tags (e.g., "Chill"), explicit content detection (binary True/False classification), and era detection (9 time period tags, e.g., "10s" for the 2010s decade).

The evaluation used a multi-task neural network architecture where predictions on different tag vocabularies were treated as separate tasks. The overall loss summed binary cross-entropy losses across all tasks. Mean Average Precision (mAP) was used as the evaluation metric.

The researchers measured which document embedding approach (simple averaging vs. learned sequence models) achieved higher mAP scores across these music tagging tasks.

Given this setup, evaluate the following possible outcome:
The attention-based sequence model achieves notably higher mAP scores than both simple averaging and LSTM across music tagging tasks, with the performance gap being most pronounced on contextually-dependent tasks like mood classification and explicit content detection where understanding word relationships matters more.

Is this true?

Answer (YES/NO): NO